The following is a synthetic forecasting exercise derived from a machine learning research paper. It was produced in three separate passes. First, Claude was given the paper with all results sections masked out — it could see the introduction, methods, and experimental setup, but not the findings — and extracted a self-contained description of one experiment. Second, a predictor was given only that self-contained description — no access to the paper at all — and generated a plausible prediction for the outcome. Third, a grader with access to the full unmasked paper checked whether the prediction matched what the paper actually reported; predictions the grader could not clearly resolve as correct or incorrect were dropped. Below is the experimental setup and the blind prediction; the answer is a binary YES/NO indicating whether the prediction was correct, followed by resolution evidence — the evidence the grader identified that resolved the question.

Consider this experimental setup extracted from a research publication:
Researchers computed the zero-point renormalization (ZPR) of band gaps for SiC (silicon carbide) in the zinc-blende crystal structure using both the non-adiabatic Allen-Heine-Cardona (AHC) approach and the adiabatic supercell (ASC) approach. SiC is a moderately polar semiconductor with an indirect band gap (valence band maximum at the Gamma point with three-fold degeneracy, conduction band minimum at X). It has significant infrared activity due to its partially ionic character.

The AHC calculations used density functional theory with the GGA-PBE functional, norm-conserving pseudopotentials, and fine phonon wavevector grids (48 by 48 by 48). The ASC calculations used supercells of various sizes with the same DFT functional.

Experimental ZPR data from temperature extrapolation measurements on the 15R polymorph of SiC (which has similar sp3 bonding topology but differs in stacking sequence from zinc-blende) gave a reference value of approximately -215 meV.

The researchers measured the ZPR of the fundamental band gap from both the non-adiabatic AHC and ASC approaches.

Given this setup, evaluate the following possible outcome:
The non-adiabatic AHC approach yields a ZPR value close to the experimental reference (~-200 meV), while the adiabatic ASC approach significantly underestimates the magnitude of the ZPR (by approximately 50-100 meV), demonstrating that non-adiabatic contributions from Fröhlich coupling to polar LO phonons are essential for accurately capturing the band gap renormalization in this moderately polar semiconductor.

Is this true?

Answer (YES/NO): YES